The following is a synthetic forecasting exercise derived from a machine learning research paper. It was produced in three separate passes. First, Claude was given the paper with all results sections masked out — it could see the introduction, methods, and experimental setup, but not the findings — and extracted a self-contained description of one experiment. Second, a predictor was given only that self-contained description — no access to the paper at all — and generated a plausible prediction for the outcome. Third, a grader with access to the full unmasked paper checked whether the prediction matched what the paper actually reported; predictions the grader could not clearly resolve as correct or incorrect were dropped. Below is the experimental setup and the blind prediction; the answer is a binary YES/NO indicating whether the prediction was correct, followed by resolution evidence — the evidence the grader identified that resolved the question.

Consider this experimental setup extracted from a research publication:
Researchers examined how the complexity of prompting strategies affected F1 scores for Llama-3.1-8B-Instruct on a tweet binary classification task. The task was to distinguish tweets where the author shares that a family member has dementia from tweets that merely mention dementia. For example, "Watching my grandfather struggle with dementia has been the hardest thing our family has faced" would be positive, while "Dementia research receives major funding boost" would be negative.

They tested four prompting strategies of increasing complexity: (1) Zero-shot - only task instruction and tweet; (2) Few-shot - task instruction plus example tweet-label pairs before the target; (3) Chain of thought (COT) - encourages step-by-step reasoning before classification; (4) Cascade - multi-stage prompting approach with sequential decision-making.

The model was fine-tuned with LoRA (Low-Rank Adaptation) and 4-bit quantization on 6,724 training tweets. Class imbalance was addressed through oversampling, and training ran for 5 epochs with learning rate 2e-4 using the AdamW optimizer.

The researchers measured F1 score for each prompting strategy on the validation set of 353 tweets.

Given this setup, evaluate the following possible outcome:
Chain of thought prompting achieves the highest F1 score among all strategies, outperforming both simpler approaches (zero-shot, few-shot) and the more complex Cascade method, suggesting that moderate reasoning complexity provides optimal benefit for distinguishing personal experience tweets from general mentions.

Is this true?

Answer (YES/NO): NO